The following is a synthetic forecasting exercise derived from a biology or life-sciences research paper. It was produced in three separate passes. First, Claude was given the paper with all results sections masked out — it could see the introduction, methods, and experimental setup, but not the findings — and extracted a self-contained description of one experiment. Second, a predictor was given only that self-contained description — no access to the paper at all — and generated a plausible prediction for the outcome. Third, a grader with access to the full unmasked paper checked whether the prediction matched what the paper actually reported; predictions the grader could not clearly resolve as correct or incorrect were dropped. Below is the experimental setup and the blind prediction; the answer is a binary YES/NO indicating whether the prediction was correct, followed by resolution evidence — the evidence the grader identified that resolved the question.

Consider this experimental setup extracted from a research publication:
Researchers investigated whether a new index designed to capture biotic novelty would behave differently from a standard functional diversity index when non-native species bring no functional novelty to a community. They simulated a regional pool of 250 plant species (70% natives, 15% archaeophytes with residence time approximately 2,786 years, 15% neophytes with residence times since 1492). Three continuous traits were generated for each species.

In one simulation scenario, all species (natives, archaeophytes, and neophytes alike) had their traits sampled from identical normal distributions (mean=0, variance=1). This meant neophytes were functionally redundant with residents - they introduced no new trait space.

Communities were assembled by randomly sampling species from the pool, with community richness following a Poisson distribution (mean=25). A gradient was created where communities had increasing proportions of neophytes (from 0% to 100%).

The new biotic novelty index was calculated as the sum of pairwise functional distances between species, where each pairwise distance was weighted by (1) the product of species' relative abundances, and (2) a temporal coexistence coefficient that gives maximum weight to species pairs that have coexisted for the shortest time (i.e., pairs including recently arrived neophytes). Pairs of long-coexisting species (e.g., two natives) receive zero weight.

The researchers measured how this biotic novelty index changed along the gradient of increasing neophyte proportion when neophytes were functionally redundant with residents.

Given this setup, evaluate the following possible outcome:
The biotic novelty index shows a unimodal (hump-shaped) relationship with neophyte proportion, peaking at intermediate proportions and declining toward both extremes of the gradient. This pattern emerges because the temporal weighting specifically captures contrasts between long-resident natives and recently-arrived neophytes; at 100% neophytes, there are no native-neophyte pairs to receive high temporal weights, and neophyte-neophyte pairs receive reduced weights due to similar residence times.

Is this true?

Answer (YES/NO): NO